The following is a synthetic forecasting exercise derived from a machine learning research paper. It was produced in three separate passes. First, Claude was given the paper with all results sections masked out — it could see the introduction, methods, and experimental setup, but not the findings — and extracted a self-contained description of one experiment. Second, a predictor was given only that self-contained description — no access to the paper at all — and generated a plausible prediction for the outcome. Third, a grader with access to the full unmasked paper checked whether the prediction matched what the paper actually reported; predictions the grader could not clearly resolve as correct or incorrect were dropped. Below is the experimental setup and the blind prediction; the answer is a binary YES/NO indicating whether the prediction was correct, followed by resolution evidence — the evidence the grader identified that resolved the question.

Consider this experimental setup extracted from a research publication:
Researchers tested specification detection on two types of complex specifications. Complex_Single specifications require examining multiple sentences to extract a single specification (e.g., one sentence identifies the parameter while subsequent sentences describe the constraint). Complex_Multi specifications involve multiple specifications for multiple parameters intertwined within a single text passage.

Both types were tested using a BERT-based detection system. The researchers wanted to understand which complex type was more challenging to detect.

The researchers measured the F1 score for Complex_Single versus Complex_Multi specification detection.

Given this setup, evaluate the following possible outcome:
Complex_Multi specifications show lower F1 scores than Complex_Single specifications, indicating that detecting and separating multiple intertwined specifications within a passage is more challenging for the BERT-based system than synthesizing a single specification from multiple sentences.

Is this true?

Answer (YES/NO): YES